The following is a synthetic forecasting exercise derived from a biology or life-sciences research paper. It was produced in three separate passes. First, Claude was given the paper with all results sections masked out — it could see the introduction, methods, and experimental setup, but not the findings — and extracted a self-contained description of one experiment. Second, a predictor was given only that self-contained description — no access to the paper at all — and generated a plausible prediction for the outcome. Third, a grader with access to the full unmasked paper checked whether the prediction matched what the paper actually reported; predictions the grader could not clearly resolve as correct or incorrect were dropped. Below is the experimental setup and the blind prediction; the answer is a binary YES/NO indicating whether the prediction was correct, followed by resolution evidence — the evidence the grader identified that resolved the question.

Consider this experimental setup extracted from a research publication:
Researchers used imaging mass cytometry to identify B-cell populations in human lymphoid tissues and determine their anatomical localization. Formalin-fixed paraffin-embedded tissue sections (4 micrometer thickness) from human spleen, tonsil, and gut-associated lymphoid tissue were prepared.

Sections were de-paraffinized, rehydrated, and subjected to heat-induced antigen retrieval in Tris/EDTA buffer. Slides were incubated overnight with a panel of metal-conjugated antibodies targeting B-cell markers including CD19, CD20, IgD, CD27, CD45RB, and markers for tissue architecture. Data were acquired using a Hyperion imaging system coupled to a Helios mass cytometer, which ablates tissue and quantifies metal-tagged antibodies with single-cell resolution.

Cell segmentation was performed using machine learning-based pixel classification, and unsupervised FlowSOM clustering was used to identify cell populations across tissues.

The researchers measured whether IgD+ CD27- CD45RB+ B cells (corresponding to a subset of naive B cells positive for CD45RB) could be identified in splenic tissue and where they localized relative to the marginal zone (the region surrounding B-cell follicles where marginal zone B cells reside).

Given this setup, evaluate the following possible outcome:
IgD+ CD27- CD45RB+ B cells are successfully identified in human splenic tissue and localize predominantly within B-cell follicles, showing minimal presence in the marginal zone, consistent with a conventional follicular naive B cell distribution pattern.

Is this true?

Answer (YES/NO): NO